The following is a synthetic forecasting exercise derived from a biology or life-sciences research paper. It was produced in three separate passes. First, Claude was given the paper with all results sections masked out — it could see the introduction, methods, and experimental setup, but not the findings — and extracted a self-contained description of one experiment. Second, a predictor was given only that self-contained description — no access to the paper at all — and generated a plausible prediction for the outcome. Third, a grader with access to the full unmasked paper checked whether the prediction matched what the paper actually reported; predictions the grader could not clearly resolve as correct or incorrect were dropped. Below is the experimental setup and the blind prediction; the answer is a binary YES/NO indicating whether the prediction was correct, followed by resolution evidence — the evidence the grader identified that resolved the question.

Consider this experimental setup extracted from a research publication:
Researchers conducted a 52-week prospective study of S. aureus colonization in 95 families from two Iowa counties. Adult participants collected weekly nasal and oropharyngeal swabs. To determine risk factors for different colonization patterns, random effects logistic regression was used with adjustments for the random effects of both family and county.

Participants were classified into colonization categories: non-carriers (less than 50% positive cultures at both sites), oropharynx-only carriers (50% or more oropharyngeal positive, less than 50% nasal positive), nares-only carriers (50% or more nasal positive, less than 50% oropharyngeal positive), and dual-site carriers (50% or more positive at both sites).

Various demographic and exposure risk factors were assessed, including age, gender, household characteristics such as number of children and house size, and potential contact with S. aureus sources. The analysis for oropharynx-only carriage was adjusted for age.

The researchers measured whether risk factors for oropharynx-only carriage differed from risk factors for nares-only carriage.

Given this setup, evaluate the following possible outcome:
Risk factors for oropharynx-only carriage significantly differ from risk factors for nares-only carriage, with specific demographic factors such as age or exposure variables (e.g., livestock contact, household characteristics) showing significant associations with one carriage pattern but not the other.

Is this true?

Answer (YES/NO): YES